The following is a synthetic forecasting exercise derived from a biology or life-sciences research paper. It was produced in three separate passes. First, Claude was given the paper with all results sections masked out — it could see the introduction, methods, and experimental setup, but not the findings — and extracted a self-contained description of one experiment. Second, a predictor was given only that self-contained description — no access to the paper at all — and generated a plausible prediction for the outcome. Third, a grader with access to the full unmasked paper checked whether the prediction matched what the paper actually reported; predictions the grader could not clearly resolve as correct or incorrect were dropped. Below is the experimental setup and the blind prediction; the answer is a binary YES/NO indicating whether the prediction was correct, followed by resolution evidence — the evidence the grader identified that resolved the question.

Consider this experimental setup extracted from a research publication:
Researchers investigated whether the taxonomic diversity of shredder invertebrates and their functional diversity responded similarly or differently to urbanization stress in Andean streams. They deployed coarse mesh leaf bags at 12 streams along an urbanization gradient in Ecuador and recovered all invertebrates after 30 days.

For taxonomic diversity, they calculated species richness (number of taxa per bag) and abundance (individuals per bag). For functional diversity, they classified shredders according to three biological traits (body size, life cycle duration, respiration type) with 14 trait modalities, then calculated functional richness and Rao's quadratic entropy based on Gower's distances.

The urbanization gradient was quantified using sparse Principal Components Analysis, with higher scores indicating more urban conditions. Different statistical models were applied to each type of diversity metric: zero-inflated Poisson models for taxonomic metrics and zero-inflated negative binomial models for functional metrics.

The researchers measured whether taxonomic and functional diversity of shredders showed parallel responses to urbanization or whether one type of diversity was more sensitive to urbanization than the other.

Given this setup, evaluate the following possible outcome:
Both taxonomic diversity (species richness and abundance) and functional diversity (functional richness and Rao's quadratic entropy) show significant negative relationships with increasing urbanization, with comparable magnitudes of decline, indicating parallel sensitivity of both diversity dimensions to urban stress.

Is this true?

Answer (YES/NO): NO